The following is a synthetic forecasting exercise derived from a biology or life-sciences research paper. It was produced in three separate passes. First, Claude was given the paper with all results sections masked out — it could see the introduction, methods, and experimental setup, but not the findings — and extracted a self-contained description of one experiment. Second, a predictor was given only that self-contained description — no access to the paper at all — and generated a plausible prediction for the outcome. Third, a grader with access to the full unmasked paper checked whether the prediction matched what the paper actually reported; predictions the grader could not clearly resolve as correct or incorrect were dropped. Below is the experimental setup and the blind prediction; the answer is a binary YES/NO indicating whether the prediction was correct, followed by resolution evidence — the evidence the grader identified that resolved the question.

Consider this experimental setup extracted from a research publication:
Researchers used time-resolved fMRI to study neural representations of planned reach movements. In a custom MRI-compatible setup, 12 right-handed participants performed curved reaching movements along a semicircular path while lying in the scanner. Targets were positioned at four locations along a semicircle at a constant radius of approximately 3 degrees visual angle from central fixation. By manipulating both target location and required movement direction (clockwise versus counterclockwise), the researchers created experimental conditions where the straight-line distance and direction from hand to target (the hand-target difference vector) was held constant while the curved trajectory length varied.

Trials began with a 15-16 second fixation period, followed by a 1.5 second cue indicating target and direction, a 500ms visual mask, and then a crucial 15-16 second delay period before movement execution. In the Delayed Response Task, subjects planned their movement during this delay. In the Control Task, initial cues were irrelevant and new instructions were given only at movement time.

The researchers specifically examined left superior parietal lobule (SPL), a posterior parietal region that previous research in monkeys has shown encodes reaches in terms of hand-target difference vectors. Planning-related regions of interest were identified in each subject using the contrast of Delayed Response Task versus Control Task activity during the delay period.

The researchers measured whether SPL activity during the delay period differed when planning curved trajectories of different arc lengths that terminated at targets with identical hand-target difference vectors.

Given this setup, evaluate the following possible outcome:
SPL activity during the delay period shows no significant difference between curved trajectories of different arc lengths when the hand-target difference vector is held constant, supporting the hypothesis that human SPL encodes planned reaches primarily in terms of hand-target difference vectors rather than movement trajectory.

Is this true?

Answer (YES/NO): YES